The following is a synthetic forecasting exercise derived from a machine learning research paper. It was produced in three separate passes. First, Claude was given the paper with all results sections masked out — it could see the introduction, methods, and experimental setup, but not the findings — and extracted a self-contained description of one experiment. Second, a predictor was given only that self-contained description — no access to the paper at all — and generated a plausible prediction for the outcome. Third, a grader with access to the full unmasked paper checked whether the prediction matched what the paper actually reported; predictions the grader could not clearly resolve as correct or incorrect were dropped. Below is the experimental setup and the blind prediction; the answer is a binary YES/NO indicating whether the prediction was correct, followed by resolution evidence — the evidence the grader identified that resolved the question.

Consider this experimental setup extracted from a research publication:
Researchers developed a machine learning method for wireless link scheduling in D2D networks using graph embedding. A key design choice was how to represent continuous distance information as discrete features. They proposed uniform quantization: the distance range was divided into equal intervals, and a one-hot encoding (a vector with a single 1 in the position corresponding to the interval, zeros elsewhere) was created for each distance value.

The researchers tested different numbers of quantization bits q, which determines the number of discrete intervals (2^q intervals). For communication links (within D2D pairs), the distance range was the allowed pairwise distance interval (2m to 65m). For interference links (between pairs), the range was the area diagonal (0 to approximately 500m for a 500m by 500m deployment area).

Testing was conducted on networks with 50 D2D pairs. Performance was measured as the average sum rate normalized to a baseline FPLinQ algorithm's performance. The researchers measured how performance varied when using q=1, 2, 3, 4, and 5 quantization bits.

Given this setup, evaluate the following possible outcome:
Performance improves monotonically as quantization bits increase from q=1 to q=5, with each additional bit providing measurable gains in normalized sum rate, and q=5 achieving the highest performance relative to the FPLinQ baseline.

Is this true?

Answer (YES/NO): NO